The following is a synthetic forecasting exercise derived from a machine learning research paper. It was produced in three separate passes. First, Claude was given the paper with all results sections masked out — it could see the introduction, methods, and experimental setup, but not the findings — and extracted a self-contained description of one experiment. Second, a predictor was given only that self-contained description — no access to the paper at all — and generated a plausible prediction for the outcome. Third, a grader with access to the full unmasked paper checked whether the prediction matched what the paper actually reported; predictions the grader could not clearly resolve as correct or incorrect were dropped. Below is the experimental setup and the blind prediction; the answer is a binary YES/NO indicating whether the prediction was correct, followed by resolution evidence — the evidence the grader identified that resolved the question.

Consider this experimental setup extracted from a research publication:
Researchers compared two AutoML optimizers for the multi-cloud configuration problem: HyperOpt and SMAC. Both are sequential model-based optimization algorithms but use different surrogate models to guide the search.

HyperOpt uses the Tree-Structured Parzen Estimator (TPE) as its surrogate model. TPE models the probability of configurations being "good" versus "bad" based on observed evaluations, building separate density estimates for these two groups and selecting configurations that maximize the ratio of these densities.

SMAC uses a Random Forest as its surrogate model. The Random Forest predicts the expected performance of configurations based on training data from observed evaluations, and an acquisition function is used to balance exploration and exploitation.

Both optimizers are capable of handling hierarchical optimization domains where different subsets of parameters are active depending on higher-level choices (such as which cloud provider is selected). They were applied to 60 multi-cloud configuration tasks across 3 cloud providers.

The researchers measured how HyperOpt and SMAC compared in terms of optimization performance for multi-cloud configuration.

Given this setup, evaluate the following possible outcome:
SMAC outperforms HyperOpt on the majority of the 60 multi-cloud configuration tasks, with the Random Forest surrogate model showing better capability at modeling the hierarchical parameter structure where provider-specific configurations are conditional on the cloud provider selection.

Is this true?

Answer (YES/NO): YES